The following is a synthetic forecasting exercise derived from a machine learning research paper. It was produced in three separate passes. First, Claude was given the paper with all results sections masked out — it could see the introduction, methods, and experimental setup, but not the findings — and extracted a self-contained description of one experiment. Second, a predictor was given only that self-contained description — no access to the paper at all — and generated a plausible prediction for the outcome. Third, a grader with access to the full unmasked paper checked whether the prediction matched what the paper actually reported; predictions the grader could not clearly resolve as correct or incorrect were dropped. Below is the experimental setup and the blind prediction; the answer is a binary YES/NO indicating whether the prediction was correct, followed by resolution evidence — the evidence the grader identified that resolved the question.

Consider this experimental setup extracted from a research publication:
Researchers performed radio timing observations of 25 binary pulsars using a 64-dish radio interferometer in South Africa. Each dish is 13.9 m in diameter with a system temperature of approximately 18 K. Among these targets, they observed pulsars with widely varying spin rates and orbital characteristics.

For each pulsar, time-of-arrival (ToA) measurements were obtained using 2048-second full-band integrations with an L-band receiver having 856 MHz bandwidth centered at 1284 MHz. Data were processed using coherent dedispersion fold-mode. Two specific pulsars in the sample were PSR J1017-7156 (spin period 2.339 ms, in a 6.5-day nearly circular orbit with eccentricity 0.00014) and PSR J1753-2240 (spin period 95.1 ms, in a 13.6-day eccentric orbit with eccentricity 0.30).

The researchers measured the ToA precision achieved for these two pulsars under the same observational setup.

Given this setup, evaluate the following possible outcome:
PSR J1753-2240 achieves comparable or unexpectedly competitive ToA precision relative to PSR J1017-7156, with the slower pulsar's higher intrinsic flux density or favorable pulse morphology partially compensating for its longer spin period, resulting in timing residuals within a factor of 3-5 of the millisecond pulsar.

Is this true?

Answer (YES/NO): NO